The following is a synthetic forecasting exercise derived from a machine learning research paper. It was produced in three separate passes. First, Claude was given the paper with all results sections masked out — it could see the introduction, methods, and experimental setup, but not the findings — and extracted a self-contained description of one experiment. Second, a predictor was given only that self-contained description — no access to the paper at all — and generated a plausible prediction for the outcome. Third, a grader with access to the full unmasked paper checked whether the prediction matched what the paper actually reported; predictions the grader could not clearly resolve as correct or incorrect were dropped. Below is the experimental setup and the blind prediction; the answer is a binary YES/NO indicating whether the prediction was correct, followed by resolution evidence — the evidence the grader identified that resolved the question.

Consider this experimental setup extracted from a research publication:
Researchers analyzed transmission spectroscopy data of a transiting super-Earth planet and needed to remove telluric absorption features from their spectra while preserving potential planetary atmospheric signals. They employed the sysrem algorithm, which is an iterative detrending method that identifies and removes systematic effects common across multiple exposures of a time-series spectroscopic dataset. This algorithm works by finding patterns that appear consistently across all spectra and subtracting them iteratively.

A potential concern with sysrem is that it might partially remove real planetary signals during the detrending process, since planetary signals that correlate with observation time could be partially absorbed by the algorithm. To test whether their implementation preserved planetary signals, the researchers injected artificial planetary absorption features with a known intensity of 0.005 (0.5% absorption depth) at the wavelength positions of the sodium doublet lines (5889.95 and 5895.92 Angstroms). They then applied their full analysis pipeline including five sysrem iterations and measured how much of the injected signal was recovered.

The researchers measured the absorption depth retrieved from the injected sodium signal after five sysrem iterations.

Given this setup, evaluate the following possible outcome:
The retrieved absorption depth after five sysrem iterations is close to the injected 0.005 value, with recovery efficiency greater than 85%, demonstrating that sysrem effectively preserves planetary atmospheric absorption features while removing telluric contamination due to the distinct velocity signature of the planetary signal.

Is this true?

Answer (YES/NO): NO